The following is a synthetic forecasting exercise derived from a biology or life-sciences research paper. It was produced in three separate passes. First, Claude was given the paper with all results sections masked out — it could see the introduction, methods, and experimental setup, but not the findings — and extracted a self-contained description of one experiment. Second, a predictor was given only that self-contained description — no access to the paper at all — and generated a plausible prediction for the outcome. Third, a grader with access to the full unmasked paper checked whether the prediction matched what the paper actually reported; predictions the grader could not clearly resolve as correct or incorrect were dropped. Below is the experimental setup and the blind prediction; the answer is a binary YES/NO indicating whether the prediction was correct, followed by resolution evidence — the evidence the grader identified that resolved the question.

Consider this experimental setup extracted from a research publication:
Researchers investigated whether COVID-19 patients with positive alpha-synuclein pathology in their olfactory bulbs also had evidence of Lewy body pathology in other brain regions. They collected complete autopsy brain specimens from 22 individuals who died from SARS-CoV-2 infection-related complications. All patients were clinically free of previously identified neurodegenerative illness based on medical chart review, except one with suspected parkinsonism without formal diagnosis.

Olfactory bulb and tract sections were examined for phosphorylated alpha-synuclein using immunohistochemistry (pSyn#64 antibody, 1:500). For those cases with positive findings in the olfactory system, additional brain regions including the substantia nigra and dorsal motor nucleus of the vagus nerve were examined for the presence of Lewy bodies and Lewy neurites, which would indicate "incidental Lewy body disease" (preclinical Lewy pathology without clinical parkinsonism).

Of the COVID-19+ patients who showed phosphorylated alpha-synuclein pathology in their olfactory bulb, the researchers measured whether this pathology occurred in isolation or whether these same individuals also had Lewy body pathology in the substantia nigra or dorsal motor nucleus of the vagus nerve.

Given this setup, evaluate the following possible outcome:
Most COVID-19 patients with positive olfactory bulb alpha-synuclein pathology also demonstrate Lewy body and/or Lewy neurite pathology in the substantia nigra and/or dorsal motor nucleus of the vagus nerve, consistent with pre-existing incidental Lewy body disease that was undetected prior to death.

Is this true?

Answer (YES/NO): YES